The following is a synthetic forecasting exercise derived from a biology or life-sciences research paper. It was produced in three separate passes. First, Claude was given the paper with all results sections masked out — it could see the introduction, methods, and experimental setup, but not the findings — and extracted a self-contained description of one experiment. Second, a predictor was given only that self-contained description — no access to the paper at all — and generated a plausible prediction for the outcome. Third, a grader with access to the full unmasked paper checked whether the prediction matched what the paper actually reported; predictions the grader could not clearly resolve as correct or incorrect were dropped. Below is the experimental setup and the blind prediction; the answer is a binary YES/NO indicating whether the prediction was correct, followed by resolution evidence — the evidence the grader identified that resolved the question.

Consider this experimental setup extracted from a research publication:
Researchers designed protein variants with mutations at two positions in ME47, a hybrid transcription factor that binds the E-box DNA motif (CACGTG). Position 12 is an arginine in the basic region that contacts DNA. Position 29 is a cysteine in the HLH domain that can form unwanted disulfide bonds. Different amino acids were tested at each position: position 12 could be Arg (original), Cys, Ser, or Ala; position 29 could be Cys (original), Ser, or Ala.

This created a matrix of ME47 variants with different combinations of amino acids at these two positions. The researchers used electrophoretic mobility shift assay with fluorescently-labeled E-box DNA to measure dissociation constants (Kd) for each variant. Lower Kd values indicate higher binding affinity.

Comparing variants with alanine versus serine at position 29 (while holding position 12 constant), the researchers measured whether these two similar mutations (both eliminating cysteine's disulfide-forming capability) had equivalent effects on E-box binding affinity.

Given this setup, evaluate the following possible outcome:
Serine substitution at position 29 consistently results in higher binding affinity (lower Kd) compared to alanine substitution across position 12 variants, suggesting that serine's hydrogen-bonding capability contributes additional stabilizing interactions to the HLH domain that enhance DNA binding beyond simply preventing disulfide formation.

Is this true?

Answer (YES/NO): NO